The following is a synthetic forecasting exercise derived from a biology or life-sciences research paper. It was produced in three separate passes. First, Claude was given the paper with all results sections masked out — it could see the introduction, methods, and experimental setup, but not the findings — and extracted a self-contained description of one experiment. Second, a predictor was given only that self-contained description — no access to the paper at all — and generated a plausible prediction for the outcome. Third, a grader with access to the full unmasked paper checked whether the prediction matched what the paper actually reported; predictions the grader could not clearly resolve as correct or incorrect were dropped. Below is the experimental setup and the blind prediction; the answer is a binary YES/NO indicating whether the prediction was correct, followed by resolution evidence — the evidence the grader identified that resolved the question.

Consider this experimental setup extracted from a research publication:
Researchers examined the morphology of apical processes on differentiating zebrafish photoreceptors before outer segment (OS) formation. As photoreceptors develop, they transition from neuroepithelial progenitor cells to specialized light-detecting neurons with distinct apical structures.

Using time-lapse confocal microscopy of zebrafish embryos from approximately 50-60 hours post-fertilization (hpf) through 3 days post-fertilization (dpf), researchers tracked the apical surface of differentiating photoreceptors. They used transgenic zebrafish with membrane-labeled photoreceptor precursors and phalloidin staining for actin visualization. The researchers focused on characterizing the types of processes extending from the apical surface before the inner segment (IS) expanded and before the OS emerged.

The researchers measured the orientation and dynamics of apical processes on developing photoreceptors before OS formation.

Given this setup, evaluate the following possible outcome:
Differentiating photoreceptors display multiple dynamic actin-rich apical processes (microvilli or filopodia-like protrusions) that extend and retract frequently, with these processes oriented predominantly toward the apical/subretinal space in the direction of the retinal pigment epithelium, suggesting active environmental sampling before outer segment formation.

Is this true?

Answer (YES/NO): NO